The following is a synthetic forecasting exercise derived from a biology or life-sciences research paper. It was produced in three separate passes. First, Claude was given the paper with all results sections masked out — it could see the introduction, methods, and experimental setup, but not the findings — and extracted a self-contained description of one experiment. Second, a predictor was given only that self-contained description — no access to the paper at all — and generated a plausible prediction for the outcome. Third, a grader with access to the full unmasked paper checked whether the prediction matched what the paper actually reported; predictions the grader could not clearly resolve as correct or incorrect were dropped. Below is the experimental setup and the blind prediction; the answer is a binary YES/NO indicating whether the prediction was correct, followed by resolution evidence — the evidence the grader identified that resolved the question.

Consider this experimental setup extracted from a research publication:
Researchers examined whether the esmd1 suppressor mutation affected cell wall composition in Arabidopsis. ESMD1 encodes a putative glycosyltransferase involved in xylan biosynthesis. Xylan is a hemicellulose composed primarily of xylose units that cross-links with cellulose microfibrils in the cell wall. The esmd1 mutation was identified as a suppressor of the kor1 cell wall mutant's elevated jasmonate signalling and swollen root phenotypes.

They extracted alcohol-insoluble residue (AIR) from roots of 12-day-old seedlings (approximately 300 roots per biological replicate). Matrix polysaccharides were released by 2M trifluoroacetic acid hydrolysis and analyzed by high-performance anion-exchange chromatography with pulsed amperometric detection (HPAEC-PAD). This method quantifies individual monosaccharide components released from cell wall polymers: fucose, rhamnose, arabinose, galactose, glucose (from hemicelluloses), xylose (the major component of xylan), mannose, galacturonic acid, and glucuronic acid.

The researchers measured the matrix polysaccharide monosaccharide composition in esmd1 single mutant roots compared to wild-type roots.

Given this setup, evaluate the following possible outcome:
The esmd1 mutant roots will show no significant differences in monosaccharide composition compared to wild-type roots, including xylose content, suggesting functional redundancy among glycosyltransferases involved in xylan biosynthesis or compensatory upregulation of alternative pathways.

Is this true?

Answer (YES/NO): NO